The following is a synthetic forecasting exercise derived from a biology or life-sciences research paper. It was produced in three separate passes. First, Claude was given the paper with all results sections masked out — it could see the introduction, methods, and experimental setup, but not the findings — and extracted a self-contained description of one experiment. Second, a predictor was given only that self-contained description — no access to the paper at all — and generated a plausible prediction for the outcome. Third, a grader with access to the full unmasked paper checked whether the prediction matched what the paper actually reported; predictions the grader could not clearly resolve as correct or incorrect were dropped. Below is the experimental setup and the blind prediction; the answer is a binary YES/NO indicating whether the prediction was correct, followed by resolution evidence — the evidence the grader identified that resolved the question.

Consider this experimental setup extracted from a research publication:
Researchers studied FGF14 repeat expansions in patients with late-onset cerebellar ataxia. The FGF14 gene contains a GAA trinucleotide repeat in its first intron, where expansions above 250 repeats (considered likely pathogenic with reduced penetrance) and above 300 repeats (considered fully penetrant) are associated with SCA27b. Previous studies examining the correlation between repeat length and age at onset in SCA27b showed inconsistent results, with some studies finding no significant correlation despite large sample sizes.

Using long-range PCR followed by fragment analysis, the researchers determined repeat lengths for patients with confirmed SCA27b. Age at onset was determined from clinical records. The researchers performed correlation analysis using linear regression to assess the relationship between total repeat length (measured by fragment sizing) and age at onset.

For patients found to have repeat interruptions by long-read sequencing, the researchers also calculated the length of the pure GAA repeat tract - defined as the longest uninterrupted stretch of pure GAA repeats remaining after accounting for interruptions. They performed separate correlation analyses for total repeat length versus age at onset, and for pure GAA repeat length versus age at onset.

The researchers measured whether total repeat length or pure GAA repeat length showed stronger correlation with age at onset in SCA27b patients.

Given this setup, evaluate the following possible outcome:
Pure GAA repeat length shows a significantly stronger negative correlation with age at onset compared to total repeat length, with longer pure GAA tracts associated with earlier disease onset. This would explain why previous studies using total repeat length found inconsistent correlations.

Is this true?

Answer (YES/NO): NO